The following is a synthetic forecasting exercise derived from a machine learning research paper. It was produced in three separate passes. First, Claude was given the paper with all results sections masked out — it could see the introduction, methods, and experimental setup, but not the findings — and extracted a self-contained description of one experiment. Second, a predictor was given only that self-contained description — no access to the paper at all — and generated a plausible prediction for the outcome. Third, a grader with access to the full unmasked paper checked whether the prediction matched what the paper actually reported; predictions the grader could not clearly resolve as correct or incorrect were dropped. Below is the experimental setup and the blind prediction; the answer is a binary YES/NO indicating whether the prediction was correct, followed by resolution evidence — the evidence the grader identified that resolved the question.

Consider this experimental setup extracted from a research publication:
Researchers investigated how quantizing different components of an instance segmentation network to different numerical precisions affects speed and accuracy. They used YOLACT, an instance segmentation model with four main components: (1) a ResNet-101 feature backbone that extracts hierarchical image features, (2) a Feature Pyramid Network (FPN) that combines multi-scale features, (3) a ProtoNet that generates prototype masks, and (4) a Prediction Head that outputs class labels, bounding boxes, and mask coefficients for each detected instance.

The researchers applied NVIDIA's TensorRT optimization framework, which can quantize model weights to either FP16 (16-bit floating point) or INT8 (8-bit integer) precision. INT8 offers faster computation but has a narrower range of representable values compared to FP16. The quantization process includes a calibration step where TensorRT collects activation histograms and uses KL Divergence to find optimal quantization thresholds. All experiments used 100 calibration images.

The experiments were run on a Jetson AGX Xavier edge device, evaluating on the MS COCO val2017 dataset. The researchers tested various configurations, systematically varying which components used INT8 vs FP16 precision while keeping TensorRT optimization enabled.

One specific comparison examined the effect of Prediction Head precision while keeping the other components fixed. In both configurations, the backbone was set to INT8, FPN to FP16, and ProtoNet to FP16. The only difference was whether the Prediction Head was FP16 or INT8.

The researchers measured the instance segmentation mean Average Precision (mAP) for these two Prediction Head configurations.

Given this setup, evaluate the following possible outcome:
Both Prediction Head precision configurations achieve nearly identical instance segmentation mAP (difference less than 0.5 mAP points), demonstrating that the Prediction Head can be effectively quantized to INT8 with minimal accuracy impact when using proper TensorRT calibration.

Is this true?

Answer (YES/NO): NO